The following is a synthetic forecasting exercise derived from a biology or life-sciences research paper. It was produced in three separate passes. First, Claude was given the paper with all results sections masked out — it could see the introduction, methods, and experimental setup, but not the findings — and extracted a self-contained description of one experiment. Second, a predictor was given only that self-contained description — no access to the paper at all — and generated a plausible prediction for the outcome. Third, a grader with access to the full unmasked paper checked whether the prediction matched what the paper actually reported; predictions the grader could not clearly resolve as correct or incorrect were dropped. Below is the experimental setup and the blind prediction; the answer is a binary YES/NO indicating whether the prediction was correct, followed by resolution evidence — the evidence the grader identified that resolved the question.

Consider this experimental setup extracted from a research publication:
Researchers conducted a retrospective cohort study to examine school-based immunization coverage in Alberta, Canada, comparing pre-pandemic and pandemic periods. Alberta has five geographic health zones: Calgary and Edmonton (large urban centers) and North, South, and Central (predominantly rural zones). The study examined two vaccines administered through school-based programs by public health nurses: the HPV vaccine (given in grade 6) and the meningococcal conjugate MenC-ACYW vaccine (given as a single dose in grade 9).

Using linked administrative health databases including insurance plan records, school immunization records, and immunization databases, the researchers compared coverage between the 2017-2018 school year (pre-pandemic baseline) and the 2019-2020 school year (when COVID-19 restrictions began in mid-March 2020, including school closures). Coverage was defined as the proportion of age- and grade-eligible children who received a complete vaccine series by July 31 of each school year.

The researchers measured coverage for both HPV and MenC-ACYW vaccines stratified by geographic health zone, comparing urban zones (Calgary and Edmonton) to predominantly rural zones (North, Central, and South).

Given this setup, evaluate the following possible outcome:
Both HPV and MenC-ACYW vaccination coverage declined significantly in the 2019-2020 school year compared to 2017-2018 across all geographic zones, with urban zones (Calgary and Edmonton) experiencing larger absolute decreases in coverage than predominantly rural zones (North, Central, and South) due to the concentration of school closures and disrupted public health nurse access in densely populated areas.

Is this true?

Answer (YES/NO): NO